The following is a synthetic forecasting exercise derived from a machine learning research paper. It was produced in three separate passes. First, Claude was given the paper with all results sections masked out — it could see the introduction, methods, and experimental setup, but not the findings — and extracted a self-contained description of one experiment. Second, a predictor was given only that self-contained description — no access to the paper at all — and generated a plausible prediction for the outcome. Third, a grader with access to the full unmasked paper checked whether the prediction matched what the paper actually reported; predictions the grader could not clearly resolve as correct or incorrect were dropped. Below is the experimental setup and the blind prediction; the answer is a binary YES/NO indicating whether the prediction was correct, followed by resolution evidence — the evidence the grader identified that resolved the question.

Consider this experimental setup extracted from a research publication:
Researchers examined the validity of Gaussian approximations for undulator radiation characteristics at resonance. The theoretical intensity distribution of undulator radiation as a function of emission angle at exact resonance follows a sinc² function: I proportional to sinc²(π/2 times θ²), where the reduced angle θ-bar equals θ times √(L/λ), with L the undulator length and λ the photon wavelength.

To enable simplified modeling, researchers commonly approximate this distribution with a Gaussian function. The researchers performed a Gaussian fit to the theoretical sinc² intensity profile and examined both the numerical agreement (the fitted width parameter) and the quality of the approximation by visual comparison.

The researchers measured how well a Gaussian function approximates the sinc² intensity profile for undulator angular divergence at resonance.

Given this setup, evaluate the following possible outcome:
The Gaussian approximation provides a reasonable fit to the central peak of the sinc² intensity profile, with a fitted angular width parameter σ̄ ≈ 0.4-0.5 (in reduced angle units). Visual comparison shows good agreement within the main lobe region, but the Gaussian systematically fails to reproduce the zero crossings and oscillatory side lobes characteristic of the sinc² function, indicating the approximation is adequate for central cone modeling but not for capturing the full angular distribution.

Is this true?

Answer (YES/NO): NO